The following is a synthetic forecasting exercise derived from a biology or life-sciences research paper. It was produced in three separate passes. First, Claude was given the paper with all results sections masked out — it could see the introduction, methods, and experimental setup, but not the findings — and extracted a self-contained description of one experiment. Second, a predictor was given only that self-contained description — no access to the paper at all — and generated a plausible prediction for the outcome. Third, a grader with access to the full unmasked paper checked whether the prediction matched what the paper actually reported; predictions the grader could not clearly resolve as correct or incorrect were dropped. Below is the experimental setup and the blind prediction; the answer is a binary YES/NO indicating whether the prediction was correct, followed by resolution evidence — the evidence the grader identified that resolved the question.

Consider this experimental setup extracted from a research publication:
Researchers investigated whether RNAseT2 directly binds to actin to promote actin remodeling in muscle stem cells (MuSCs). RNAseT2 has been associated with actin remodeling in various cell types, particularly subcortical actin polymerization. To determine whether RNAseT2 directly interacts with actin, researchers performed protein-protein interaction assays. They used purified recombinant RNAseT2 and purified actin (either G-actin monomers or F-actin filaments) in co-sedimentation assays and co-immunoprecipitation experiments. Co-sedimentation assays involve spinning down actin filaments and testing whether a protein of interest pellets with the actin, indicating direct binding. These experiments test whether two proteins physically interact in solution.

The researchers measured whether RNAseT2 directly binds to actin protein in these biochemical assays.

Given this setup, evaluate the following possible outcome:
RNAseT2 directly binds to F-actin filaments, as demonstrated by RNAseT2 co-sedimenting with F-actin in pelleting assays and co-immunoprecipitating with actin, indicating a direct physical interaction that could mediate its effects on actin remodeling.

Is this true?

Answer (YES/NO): NO